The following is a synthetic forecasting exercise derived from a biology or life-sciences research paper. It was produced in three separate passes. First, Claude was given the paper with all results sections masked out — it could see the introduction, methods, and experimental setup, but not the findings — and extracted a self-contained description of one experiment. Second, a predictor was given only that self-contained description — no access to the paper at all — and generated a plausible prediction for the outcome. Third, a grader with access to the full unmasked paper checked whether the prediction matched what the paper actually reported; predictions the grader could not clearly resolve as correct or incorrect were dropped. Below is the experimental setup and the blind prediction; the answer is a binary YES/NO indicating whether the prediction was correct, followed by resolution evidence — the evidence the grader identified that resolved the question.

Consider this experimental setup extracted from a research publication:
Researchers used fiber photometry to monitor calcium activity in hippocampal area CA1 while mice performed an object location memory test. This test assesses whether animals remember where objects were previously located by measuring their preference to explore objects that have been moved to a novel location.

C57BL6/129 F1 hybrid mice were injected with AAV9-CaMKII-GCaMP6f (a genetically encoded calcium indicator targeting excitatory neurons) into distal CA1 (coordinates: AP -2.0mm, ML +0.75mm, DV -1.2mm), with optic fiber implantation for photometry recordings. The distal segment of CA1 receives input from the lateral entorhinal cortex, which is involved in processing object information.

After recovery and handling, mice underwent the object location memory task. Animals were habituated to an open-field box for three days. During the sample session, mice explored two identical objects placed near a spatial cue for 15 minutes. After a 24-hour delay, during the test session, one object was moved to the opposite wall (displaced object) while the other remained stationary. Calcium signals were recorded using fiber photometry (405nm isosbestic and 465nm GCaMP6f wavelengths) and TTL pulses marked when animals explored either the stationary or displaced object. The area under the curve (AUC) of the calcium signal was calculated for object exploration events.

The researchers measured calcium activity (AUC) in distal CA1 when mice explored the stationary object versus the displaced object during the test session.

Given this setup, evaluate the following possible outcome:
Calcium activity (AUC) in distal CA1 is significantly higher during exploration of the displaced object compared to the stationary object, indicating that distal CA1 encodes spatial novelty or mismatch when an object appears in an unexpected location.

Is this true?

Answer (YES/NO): NO